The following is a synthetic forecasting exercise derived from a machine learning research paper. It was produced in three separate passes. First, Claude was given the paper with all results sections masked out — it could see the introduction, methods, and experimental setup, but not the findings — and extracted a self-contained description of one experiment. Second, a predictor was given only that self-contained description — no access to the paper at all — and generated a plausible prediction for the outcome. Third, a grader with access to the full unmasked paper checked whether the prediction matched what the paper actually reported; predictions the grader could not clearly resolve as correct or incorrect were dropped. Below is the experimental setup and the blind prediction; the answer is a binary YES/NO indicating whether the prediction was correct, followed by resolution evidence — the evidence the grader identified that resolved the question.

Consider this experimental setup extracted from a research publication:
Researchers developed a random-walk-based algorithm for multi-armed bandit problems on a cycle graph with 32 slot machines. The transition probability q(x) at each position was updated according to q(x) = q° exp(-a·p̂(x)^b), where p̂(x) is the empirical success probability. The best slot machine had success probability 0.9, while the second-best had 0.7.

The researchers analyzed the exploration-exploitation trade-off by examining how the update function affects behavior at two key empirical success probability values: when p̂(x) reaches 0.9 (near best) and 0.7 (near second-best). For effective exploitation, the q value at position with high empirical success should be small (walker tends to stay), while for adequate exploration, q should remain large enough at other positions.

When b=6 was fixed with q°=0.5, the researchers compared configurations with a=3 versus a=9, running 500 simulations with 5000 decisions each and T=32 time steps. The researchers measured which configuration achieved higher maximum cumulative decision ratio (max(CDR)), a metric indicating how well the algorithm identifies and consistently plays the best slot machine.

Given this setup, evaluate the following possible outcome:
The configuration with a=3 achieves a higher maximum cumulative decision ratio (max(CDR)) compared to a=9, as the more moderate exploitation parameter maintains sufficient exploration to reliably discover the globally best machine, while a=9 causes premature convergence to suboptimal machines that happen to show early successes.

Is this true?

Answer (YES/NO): NO